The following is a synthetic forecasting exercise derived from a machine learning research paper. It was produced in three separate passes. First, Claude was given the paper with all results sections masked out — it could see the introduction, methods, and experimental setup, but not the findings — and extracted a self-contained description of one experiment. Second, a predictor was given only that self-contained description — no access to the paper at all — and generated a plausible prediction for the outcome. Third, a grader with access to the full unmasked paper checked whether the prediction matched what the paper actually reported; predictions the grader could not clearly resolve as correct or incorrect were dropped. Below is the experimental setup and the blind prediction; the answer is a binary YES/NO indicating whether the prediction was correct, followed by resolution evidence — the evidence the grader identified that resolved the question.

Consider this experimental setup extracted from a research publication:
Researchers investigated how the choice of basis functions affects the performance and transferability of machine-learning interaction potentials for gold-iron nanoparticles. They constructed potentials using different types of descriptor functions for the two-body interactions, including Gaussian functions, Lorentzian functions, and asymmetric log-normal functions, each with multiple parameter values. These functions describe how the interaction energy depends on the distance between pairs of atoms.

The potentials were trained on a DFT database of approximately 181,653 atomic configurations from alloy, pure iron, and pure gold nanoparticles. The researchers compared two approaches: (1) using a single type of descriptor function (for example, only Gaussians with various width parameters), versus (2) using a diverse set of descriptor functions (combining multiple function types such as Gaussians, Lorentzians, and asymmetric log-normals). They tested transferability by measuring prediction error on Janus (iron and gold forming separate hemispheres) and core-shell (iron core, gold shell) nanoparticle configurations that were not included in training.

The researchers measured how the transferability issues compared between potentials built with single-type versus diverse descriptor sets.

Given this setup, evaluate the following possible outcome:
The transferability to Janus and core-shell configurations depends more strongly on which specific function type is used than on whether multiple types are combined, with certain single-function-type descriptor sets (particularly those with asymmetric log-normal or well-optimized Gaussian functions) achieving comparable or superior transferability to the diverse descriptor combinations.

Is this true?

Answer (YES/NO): NO